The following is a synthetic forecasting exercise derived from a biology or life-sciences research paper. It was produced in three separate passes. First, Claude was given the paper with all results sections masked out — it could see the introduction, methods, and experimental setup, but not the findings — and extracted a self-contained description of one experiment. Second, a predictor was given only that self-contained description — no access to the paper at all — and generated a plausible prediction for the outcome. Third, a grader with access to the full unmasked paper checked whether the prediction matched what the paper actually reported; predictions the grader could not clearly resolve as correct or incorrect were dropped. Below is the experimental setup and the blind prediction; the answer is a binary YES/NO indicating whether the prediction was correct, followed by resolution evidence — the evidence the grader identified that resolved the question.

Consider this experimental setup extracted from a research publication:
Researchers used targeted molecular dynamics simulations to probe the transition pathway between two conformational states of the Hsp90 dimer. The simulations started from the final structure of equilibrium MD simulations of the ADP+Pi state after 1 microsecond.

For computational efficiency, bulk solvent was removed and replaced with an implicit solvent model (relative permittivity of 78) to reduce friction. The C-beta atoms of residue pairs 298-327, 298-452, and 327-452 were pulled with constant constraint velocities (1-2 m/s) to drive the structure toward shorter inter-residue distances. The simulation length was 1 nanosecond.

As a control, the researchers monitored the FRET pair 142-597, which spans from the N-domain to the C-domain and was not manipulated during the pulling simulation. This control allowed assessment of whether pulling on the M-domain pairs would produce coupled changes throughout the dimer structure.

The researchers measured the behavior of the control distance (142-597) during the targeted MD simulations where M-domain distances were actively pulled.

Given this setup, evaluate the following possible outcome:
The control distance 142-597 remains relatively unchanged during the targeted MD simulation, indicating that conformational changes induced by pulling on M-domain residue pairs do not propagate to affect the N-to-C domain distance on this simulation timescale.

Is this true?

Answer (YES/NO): NO